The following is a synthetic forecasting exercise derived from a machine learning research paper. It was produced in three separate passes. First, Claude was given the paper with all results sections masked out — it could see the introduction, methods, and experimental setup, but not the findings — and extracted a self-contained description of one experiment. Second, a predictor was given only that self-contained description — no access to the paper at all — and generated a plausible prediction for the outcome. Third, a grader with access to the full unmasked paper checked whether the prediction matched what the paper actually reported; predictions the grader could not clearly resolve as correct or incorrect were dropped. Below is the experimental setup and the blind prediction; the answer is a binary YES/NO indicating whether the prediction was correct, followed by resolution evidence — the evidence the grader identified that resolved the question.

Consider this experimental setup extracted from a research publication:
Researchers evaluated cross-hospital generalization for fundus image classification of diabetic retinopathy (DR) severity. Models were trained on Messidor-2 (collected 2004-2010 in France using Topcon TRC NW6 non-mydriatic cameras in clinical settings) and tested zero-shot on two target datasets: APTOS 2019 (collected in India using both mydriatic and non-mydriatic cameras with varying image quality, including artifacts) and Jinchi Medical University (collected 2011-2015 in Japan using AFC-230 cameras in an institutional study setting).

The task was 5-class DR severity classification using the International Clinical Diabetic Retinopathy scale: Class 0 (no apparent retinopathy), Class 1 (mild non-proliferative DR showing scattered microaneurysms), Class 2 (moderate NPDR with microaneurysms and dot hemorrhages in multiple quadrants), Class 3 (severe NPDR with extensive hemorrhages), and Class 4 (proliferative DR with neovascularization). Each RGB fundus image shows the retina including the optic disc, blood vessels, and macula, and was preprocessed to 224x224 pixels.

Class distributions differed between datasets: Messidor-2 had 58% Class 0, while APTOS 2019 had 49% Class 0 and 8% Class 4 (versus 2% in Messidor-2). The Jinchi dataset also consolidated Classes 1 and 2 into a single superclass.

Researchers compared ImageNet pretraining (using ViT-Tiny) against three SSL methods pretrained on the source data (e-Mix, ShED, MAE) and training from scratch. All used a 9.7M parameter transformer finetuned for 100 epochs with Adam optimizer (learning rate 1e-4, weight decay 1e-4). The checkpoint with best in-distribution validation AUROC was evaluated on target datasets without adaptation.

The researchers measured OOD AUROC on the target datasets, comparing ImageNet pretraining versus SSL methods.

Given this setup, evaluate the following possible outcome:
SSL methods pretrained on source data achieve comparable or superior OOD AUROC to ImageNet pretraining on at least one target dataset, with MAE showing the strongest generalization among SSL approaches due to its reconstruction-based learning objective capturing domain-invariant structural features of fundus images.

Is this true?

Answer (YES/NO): NO